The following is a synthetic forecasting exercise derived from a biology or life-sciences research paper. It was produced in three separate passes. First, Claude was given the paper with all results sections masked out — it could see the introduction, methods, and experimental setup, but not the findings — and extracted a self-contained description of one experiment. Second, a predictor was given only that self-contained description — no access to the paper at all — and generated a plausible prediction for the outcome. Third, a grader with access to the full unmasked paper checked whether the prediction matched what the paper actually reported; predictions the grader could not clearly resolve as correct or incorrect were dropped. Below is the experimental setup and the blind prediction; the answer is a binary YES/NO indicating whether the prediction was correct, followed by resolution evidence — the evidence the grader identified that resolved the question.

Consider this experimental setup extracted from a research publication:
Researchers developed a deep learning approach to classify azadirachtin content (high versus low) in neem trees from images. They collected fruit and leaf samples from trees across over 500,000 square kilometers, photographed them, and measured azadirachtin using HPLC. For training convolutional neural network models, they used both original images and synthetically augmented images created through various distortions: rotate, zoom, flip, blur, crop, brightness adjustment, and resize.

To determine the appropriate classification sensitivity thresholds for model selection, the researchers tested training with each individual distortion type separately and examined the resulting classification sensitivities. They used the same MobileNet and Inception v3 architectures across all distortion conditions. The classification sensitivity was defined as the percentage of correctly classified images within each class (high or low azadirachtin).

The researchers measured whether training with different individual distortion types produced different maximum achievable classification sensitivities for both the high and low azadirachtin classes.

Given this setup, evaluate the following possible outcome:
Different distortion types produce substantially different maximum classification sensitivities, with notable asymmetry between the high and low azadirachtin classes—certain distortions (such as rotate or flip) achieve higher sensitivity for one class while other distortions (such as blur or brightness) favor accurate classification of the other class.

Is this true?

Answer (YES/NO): NO